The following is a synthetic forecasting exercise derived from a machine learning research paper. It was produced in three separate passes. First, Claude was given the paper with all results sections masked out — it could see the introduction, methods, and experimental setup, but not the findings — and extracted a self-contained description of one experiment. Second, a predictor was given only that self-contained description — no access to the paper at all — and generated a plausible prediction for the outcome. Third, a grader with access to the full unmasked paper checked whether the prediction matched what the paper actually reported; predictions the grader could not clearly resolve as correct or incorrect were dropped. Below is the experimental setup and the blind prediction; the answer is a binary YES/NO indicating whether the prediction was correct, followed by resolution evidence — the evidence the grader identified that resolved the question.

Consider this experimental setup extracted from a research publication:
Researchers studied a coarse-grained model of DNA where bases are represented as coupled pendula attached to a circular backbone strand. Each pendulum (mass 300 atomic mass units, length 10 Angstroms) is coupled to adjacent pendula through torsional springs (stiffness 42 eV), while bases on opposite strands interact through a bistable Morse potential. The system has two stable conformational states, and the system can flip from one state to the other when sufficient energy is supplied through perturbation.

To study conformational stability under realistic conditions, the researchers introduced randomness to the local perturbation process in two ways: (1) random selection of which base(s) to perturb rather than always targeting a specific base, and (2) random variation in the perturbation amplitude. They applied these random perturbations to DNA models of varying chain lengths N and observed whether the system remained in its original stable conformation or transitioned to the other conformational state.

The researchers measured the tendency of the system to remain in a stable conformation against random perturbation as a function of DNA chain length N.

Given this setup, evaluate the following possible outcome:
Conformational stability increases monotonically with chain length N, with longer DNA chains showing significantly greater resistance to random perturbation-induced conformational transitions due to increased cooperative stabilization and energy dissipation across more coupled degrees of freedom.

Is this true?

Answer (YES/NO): NO